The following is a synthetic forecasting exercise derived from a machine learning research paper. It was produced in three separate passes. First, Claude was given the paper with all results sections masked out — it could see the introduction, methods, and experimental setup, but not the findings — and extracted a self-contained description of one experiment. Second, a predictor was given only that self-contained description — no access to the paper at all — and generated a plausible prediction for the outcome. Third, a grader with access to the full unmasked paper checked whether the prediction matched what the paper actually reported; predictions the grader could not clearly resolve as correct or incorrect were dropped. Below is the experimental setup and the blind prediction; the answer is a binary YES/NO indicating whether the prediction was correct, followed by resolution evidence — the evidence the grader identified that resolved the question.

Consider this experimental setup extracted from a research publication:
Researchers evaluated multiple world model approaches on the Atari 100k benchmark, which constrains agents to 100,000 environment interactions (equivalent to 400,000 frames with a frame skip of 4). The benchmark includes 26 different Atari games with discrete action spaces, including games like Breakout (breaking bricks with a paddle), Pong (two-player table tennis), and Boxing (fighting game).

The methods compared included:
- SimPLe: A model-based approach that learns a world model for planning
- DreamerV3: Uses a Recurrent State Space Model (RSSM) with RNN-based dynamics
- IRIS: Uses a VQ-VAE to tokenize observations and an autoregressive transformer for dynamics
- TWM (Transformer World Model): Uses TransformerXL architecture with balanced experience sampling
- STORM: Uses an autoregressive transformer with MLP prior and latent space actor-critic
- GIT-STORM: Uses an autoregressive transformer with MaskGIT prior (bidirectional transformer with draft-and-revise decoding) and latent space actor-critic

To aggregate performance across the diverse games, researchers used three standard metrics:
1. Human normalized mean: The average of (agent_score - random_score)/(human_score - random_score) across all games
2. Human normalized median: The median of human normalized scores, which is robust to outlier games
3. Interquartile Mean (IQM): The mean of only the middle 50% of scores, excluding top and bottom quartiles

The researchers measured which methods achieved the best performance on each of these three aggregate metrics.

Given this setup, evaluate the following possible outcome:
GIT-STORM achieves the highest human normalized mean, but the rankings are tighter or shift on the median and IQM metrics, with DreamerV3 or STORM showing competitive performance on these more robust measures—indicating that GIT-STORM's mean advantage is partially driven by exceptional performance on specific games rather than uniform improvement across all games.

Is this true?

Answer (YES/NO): NO